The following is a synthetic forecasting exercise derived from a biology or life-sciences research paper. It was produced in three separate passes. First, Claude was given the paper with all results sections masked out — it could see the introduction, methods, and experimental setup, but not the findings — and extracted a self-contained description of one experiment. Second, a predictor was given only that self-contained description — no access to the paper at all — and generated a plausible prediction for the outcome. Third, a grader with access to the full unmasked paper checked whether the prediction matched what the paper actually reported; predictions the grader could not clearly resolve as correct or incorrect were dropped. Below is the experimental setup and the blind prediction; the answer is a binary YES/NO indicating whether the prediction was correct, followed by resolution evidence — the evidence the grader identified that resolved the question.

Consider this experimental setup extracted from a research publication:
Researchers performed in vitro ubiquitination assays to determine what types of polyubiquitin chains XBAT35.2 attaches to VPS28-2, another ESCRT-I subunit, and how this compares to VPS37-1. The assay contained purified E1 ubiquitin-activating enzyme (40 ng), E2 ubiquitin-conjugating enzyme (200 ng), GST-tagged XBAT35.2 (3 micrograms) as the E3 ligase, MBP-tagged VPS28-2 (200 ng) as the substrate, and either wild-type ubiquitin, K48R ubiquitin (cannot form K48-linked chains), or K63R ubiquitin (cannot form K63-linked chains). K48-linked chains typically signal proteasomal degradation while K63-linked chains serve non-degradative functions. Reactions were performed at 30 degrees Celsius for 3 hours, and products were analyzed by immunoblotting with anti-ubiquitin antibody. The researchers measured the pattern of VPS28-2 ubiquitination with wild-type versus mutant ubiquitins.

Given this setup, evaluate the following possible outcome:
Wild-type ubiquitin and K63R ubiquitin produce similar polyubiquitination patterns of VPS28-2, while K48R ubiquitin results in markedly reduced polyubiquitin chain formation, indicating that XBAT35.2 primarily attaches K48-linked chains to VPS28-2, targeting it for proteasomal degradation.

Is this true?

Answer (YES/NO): NO